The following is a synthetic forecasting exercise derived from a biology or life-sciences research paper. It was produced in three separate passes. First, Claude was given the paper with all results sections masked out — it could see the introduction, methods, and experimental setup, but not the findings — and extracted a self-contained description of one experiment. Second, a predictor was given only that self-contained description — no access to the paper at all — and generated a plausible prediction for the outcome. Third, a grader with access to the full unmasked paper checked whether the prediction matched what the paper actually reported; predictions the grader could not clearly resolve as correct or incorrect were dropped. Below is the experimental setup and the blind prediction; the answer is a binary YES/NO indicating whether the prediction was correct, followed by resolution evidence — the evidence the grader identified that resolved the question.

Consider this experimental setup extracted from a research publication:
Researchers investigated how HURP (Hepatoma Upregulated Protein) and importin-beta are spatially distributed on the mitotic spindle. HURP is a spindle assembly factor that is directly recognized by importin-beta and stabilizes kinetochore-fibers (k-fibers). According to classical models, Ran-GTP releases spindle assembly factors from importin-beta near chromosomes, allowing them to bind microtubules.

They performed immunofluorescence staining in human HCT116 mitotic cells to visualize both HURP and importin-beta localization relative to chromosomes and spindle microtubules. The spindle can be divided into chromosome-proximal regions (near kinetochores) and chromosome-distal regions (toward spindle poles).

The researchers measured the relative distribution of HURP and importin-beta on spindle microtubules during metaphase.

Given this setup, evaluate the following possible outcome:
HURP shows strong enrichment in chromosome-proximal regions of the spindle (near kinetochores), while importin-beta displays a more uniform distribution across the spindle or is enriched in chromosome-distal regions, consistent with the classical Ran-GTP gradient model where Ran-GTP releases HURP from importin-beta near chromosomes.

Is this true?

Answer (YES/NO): NO